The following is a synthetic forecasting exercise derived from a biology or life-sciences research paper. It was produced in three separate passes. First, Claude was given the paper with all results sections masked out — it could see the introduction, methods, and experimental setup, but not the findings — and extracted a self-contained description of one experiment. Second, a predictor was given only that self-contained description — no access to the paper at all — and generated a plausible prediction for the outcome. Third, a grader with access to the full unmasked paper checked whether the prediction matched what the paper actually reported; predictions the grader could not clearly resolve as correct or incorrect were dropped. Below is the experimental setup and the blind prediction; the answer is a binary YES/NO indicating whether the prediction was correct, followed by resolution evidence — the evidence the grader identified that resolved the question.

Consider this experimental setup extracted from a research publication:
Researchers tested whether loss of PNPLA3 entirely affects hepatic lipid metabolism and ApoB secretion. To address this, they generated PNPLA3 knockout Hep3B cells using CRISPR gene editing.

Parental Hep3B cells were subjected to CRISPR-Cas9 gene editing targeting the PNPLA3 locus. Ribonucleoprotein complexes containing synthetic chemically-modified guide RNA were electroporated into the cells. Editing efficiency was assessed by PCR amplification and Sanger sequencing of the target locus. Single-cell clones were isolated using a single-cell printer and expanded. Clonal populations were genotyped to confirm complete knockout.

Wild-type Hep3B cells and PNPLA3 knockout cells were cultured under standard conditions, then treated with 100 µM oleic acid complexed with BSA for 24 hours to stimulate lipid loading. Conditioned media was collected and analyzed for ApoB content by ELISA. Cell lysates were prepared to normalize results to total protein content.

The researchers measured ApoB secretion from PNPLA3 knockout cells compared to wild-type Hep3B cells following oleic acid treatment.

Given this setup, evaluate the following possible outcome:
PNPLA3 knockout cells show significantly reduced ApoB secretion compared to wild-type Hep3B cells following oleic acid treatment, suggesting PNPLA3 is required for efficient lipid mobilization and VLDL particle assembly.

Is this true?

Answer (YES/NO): NO